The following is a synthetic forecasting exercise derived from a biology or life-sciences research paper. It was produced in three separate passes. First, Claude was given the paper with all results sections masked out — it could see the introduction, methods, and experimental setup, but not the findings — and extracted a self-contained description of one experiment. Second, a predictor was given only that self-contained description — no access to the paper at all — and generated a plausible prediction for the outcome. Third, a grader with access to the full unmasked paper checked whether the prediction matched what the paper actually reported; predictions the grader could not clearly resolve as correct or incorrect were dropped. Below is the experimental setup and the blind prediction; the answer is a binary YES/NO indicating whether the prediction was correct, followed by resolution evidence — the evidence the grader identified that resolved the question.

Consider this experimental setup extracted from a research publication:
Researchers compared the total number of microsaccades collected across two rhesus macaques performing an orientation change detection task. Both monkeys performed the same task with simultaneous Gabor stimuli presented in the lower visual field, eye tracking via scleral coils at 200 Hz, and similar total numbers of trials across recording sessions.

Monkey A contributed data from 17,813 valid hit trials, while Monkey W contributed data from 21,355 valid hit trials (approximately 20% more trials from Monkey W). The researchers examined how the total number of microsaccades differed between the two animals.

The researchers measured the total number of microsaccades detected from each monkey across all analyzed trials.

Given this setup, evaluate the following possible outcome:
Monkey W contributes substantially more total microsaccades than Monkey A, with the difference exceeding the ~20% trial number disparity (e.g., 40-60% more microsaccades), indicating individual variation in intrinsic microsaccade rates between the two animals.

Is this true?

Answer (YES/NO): NO